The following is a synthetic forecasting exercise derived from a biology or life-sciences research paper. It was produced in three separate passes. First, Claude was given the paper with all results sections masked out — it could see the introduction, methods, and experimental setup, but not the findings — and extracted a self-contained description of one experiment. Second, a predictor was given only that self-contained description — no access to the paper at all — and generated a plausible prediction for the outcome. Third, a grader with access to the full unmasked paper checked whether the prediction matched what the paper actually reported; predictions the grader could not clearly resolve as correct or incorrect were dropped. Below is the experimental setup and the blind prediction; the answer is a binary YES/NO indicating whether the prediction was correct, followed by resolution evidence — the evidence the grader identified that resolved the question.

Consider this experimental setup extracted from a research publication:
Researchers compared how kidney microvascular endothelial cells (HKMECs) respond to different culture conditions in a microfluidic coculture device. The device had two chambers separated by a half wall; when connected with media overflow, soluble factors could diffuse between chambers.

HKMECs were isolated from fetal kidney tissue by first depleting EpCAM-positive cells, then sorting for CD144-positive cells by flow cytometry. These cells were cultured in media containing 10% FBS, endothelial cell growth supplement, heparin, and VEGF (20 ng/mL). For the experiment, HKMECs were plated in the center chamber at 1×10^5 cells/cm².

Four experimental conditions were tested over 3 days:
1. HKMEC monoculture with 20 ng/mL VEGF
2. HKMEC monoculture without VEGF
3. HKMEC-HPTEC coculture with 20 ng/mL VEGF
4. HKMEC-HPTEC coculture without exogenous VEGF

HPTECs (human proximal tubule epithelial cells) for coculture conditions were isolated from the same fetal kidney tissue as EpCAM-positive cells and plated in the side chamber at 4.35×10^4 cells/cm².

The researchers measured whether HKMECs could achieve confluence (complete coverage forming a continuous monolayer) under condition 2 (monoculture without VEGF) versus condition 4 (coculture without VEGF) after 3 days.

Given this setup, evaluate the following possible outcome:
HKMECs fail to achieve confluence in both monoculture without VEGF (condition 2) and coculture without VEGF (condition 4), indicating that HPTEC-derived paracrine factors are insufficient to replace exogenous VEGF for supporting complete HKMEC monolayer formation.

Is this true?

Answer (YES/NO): NO